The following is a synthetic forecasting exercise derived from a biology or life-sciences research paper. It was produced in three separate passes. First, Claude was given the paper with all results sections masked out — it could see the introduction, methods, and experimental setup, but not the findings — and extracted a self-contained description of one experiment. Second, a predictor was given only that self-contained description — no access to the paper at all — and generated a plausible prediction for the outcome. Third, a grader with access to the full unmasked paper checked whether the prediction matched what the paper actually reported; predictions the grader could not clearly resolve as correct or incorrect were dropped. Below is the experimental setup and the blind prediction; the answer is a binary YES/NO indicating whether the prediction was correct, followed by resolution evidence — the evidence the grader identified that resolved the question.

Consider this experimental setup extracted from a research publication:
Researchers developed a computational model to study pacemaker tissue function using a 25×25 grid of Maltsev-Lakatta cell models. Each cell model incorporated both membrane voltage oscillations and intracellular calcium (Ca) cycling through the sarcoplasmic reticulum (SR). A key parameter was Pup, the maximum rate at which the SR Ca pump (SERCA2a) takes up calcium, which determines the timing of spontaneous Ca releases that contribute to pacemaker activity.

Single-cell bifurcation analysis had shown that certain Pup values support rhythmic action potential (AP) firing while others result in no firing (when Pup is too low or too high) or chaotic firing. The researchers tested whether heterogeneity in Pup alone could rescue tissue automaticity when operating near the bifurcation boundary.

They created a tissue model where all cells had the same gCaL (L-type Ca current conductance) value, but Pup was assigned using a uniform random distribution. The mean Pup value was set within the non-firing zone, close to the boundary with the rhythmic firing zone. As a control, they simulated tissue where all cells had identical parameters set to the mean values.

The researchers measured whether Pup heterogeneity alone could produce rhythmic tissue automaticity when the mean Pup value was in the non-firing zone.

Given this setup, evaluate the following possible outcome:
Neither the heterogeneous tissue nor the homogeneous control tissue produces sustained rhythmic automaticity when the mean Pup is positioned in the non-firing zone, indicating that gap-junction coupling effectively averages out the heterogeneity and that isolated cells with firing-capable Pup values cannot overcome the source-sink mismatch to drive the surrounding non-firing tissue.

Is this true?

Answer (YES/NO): NO